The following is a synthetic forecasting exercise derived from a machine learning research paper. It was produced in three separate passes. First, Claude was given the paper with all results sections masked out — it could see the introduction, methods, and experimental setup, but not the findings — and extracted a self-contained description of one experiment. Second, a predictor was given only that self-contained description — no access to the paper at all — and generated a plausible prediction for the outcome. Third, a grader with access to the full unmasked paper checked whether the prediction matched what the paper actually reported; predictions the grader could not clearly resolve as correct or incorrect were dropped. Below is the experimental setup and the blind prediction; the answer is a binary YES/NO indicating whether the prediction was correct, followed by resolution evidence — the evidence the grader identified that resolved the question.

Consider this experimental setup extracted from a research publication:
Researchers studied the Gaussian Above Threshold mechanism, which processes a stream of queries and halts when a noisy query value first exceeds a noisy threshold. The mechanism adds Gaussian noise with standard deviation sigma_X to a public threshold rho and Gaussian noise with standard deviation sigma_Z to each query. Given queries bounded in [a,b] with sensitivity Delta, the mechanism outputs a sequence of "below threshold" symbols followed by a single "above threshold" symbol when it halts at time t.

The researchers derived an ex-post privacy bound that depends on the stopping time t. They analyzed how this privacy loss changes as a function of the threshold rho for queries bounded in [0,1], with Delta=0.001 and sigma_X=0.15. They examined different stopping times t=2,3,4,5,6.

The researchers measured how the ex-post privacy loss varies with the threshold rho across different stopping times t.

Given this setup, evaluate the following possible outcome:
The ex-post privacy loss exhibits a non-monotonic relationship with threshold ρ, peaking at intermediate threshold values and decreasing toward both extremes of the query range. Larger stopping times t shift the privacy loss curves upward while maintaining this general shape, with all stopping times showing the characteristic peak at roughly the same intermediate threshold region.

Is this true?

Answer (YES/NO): NO